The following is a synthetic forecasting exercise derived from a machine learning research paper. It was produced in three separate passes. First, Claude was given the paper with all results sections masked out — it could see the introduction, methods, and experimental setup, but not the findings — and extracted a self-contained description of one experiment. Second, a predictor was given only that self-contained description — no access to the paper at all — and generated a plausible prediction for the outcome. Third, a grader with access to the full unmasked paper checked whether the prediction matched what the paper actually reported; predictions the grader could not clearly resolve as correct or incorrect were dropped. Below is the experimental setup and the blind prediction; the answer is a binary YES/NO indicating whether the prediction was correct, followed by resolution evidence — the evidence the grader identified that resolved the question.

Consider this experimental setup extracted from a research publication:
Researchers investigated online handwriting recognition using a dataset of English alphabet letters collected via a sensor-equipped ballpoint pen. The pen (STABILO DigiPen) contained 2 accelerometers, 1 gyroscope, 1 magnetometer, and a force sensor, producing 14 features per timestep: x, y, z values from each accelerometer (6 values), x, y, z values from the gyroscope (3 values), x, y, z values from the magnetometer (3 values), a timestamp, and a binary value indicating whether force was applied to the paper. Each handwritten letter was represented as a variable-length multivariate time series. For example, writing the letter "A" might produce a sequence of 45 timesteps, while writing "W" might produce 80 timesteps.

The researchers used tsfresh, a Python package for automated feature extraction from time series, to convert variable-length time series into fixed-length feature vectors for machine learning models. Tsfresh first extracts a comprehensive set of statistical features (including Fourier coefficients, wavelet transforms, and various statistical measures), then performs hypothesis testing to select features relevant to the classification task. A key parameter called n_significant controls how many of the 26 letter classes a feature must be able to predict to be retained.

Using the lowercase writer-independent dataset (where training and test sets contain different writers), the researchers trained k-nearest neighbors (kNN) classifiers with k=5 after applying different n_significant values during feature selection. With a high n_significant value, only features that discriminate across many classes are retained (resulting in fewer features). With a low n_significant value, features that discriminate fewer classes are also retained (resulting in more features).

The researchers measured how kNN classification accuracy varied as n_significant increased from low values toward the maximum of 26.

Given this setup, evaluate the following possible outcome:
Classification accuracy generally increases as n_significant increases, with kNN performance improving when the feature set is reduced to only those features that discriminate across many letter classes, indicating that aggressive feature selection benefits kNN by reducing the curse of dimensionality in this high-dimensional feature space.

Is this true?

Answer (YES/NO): NO